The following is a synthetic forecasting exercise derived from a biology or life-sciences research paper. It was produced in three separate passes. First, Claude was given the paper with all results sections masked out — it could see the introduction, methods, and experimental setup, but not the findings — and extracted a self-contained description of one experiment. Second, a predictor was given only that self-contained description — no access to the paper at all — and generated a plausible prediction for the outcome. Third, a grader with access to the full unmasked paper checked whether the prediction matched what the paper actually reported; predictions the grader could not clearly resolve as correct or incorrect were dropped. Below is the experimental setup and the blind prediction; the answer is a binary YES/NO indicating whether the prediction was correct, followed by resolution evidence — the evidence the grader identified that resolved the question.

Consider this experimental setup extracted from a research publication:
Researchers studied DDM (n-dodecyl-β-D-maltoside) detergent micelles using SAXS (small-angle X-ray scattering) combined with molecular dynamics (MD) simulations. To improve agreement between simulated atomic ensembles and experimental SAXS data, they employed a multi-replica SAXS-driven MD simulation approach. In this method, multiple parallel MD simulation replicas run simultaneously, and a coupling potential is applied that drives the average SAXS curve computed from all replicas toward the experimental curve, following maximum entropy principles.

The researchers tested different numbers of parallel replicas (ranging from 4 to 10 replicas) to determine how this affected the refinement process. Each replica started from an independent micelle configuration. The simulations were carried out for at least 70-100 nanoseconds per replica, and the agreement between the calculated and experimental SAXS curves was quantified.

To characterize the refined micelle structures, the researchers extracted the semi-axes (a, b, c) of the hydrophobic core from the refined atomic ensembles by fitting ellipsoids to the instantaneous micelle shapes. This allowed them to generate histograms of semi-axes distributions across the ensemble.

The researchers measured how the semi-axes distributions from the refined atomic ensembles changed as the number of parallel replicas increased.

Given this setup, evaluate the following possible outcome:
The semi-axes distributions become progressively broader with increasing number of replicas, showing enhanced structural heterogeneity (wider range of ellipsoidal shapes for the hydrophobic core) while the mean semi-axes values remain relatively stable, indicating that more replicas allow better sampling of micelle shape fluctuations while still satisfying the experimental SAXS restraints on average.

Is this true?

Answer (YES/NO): YES